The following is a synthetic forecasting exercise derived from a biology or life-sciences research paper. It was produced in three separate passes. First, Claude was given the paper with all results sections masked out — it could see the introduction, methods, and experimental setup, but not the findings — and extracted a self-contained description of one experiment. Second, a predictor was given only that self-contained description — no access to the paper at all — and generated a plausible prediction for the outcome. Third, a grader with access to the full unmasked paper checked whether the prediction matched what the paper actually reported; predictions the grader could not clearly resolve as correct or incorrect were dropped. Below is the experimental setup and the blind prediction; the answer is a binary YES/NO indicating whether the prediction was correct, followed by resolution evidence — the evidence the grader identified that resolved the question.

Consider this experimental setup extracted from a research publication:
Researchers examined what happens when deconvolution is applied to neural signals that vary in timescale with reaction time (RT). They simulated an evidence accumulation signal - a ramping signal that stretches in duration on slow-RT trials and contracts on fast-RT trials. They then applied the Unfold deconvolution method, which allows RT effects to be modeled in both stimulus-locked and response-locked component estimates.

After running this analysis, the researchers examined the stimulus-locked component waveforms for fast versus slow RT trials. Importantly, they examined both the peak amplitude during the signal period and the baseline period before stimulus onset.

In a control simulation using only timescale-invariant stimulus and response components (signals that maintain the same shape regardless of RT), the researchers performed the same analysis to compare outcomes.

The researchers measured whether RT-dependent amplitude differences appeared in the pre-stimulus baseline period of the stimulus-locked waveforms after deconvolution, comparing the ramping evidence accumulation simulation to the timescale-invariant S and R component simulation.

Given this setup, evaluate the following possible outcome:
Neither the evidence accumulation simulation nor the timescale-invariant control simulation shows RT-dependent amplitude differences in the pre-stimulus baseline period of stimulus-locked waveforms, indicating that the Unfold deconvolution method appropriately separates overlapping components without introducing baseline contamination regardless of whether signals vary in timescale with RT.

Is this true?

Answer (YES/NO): NO